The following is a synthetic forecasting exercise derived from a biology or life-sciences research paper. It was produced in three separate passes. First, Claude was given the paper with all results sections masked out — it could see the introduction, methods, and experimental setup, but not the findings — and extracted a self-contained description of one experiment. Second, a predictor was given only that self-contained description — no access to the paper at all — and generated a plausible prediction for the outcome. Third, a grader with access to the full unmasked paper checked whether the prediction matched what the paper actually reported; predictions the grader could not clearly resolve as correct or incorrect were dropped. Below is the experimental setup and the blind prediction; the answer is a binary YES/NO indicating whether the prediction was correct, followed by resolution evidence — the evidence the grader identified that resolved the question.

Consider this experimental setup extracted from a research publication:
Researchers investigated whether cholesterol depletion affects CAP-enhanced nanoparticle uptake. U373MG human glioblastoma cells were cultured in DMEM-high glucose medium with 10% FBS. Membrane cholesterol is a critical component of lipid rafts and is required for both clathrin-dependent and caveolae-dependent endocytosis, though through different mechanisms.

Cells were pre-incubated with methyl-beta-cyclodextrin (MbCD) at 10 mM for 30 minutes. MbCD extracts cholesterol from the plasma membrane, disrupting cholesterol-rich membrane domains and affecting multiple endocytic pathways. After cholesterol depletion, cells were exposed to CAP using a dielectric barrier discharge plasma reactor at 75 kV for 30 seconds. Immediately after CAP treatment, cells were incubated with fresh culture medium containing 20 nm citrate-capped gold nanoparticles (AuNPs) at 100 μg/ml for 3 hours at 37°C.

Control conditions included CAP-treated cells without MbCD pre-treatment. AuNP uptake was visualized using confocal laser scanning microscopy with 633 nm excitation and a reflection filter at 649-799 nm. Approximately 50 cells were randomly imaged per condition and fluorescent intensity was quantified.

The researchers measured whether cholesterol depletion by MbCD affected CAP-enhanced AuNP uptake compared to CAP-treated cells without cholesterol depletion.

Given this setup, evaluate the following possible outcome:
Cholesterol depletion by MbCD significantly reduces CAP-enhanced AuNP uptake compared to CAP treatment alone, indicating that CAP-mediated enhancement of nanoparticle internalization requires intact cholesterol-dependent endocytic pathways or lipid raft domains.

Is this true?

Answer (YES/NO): YES